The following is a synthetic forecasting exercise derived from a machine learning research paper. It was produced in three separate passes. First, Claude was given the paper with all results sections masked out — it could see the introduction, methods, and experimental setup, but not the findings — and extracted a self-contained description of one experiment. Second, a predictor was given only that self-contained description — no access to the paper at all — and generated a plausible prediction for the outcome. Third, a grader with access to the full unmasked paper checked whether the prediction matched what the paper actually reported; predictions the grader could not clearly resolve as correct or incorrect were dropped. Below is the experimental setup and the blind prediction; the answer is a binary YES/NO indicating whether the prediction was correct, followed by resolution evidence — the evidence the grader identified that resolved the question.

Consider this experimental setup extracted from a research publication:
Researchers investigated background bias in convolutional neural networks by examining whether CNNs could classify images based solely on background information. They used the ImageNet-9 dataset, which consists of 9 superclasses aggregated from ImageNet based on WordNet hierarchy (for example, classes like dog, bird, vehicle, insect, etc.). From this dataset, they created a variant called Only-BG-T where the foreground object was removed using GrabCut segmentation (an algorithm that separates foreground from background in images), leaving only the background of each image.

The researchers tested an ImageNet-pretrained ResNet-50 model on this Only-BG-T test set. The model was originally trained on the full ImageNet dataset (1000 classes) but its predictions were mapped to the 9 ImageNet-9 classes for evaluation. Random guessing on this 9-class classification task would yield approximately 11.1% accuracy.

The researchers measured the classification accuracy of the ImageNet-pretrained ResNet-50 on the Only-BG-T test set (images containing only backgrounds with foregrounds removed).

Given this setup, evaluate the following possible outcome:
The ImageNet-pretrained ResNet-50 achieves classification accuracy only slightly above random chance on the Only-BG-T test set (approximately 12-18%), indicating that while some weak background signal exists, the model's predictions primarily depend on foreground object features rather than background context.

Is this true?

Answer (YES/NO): YES